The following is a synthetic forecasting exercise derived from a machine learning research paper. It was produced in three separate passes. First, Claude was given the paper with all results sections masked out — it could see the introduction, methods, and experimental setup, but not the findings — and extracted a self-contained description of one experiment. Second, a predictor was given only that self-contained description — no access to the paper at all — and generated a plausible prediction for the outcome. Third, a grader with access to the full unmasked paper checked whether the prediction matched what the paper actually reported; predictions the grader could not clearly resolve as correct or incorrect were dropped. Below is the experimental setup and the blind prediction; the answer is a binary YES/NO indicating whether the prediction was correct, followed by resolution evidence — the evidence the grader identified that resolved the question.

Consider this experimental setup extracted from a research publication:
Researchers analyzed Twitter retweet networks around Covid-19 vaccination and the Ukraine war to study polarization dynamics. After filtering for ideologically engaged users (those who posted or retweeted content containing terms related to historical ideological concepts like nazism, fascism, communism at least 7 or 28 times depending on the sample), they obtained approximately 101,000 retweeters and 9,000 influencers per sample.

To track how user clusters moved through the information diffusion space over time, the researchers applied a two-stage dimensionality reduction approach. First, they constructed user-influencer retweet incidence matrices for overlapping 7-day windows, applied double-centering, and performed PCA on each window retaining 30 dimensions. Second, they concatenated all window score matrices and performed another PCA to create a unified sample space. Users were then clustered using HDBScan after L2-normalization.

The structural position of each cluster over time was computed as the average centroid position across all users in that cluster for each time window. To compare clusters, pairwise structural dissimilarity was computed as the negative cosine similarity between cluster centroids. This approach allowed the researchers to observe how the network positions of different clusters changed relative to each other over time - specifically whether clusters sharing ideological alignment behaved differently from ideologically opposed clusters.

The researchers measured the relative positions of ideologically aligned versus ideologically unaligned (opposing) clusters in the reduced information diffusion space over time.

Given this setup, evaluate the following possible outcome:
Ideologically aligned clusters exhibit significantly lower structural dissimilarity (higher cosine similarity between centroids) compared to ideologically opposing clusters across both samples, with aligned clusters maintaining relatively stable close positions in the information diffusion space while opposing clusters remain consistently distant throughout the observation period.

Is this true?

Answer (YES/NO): NO